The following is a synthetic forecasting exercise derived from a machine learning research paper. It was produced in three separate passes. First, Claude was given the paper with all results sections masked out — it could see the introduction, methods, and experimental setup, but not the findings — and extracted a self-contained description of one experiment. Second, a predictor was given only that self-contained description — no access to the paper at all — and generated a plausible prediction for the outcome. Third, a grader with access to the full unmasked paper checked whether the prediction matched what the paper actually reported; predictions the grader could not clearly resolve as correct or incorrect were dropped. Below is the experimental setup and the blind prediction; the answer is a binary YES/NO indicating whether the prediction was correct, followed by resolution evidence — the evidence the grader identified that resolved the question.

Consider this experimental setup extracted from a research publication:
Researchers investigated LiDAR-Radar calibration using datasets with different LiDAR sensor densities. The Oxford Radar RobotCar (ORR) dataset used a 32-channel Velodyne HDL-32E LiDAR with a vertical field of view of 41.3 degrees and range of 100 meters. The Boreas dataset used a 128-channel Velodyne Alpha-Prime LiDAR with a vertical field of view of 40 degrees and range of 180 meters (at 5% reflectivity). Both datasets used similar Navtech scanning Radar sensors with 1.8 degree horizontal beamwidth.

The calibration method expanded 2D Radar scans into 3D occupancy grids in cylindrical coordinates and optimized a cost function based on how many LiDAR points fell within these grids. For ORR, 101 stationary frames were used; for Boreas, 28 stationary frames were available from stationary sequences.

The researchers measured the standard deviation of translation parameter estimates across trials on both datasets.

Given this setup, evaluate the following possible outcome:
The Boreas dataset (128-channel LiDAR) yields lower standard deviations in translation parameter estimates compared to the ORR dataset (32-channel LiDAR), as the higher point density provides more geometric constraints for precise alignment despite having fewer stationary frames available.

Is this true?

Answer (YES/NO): YES